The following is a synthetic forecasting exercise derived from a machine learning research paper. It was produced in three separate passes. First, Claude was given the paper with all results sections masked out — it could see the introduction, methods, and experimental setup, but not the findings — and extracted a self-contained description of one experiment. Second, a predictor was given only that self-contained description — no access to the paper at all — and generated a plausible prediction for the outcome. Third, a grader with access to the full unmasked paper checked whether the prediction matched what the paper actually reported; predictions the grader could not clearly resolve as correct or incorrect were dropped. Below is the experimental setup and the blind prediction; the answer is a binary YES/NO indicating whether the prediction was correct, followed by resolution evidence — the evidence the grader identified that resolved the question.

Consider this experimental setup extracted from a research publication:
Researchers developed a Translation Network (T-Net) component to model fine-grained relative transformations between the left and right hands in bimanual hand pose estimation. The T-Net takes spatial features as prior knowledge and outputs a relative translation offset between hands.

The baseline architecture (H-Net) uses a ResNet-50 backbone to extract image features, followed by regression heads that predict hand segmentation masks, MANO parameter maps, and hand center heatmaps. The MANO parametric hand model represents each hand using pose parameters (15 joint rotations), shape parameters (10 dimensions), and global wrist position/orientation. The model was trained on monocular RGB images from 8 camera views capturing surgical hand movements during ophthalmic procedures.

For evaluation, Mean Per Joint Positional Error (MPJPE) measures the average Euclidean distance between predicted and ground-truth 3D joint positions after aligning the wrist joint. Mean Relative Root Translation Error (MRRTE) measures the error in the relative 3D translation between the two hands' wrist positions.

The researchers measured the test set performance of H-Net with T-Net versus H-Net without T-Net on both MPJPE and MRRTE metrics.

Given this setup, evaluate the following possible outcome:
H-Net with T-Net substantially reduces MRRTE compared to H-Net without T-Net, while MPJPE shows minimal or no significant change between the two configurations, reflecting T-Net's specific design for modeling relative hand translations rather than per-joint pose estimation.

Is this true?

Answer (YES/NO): NO